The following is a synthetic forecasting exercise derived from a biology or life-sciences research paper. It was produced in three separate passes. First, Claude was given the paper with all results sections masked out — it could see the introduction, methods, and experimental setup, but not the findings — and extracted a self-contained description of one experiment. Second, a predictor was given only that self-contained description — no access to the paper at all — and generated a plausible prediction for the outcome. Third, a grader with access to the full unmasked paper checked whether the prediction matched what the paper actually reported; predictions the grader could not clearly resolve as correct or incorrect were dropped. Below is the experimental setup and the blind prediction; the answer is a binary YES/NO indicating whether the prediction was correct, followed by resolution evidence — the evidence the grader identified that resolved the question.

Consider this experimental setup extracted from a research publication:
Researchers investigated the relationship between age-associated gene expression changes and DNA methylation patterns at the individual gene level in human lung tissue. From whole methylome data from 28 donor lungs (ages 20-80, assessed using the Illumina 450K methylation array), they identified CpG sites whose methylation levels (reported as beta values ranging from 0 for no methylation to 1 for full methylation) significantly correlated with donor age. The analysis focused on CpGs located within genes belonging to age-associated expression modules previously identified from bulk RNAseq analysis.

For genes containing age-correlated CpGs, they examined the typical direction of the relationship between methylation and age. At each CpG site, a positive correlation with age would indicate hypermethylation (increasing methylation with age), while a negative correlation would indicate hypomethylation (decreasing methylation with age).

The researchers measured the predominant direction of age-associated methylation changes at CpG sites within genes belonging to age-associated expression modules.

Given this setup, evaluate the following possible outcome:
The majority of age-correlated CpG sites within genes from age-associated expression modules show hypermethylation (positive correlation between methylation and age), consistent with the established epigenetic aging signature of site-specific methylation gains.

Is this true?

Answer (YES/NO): NO